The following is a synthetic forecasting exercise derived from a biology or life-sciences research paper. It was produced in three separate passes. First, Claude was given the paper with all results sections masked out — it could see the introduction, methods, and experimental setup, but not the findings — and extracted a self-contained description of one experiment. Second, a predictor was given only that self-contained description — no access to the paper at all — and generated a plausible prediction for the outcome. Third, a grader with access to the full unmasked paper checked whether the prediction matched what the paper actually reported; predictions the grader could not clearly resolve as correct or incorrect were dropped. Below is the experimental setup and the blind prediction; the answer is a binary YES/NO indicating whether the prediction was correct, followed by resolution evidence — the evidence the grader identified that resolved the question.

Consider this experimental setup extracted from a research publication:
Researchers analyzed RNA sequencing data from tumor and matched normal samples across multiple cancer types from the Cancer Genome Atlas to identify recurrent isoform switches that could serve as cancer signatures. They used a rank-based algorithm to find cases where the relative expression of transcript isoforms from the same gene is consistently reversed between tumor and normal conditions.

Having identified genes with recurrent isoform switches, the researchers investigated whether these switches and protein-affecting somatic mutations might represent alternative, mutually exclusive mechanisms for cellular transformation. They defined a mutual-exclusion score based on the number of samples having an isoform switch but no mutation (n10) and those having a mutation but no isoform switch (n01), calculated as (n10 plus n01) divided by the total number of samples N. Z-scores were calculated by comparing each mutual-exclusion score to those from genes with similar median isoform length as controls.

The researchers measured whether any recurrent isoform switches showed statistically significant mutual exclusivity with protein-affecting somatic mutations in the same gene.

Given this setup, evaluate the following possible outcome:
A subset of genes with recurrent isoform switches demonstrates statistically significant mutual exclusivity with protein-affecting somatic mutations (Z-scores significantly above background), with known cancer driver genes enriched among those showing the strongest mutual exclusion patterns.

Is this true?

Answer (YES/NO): NO